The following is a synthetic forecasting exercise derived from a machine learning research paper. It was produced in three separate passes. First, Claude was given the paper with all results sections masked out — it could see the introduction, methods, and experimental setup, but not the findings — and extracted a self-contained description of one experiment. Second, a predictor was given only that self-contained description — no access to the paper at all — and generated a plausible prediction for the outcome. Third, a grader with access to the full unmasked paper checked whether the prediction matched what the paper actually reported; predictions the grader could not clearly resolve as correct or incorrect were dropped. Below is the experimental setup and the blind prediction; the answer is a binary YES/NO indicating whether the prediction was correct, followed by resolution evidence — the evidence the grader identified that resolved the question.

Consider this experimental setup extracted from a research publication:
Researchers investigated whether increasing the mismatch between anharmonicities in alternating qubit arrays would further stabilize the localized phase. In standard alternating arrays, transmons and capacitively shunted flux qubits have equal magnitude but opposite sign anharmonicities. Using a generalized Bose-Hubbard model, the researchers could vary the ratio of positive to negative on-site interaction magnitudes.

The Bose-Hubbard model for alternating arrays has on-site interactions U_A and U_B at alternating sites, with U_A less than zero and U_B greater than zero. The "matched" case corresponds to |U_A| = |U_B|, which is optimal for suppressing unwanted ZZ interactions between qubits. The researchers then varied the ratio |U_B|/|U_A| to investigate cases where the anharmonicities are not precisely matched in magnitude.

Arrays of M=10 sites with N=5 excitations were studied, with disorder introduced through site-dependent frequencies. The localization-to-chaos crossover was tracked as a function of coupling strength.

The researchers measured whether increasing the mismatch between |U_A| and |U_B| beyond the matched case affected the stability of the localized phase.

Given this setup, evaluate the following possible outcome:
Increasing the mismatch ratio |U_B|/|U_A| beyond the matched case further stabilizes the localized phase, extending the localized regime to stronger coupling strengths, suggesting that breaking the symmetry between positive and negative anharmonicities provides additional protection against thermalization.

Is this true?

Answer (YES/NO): YES